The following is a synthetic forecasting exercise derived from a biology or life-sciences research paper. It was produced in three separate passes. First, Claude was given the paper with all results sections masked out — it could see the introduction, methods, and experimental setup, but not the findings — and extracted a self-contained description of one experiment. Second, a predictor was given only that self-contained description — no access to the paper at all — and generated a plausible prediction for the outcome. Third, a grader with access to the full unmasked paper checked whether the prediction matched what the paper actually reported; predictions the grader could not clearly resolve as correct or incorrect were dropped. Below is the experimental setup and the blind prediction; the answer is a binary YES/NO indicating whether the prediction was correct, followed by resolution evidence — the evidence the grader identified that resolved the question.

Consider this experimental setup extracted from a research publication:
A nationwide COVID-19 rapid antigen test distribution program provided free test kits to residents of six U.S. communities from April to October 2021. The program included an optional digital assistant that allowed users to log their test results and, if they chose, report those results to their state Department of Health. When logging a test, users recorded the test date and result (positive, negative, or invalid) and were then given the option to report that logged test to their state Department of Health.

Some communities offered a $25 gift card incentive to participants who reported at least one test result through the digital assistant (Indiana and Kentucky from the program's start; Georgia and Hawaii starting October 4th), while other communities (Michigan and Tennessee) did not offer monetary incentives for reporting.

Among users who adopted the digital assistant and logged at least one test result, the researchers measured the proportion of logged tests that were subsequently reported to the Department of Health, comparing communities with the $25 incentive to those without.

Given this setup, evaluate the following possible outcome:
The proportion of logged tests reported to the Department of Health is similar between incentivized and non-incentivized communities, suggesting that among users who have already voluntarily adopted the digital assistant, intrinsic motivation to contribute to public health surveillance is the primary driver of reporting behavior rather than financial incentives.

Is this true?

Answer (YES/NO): NO